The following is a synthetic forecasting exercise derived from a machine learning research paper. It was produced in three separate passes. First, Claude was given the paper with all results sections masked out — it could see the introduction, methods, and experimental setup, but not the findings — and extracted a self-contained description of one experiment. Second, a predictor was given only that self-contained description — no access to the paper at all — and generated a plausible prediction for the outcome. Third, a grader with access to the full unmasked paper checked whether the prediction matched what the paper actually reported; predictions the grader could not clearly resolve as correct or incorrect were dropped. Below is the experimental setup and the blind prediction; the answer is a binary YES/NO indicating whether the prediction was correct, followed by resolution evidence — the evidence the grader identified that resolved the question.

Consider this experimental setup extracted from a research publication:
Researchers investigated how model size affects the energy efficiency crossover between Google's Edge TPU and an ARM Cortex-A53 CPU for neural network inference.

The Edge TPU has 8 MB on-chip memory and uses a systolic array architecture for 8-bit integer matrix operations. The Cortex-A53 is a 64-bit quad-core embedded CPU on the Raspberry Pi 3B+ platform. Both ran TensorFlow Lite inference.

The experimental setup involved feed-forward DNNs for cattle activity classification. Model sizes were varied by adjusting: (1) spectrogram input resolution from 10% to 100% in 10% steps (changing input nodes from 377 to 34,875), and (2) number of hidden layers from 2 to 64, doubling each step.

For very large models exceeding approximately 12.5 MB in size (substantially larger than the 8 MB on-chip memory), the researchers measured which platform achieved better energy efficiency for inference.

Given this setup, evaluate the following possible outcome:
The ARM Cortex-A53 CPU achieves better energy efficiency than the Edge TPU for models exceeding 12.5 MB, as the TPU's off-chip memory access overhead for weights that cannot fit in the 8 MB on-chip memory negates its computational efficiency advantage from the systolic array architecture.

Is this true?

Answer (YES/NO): YES